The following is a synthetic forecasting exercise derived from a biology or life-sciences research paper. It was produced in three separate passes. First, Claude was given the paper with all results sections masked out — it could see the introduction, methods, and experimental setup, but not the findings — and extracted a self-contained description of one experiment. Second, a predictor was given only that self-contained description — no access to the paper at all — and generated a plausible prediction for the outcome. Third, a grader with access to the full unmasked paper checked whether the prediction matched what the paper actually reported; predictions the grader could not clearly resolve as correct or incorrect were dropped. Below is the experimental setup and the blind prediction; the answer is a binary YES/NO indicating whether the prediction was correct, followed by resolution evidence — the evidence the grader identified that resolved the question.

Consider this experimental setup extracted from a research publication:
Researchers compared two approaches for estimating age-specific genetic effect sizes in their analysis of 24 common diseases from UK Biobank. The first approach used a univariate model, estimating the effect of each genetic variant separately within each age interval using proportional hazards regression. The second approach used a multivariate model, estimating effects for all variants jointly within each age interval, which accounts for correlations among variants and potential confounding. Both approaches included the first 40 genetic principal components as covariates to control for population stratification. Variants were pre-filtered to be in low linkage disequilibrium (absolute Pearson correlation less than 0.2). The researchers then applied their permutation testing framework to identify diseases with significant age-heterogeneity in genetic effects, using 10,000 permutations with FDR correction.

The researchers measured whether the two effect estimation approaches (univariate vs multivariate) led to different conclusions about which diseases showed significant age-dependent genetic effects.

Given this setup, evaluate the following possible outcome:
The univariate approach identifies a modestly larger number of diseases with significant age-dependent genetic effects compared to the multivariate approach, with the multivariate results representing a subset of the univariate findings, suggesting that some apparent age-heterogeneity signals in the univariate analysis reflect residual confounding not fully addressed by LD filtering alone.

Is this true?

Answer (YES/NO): NO